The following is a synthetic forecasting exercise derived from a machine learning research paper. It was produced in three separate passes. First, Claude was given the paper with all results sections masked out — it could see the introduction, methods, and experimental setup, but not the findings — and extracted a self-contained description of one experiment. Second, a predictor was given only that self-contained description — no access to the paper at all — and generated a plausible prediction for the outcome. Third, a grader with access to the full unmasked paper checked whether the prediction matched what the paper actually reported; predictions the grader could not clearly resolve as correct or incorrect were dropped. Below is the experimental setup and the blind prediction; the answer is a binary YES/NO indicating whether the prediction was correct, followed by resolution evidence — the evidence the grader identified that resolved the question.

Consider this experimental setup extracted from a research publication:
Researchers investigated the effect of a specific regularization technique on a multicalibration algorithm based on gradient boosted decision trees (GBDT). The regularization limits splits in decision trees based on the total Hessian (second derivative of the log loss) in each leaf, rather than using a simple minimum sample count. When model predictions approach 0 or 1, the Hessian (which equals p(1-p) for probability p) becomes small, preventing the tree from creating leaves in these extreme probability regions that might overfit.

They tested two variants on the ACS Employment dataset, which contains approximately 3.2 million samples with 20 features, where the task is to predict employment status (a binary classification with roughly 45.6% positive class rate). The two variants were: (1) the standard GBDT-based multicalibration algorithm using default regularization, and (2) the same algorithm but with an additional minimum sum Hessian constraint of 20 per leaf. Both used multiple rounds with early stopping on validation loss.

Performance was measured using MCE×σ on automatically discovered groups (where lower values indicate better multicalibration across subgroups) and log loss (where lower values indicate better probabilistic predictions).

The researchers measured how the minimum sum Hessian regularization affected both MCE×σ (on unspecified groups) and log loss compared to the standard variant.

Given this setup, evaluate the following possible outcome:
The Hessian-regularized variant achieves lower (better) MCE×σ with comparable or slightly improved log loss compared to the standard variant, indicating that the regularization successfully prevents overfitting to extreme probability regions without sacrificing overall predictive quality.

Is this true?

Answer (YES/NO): YES